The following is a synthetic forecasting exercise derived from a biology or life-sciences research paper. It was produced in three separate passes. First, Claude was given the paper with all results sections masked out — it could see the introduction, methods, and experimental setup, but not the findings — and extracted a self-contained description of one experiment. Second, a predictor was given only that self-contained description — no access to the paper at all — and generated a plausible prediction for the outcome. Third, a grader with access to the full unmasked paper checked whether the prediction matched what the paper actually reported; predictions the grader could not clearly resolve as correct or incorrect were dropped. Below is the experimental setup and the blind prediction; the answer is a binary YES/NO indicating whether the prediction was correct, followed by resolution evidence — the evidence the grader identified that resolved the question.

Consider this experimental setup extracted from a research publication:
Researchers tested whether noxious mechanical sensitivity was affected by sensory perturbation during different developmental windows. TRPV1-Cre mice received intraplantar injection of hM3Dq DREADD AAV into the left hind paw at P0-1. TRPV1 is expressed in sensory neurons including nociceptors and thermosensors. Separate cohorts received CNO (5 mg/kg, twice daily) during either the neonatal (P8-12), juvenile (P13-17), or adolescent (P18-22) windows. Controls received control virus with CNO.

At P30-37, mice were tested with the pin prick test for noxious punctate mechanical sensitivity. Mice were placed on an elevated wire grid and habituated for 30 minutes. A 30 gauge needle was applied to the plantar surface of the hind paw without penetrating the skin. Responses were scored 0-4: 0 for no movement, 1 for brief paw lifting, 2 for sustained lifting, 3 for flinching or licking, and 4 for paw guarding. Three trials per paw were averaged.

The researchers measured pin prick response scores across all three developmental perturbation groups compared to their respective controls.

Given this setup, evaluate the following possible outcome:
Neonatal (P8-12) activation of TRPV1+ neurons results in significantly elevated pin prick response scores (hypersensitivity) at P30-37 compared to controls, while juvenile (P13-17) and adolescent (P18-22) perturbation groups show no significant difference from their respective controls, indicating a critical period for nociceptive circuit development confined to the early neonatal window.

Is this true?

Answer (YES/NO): NO